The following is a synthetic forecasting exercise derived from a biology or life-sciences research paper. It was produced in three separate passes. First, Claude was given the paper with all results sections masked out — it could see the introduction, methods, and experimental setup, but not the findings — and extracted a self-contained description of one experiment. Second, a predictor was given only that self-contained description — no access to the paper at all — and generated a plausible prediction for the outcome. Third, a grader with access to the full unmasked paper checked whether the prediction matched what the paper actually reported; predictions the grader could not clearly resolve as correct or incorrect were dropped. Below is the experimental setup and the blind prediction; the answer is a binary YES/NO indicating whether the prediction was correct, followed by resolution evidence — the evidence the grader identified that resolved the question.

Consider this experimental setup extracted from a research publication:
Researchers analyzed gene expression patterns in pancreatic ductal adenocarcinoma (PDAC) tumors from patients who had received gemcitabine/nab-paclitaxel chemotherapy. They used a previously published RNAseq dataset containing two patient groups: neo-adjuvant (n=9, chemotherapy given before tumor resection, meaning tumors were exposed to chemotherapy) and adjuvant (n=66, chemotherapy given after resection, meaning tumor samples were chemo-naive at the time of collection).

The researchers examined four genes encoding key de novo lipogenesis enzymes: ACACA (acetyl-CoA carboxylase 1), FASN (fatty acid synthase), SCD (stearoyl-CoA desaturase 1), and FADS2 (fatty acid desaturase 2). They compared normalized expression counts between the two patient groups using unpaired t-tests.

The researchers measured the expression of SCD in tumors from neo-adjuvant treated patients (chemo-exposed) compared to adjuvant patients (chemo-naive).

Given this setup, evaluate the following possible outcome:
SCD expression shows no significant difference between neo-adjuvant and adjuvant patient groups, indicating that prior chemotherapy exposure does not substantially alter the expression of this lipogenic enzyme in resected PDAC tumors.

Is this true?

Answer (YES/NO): YES